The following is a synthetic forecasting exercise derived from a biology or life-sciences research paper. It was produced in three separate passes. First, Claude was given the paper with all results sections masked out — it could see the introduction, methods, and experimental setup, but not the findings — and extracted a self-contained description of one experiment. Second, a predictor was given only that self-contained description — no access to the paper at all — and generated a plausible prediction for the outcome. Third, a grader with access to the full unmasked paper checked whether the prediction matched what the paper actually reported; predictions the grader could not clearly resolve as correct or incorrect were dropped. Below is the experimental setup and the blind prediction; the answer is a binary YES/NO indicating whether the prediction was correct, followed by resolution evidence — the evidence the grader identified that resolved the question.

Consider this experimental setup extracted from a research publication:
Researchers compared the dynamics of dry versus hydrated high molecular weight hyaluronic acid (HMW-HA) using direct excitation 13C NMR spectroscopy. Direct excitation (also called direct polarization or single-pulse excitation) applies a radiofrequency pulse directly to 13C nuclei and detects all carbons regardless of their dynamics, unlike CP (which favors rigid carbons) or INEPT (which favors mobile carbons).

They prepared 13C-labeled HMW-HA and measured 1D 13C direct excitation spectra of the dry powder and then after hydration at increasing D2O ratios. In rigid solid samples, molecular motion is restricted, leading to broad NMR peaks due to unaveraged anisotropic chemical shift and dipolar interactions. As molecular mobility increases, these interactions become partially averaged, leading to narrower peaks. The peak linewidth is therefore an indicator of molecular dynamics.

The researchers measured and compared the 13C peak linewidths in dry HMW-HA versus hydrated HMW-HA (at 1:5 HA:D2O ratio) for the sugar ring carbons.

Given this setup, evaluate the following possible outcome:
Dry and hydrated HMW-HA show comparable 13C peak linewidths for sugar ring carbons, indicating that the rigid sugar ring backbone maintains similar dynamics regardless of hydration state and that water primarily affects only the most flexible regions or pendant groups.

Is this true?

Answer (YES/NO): NO